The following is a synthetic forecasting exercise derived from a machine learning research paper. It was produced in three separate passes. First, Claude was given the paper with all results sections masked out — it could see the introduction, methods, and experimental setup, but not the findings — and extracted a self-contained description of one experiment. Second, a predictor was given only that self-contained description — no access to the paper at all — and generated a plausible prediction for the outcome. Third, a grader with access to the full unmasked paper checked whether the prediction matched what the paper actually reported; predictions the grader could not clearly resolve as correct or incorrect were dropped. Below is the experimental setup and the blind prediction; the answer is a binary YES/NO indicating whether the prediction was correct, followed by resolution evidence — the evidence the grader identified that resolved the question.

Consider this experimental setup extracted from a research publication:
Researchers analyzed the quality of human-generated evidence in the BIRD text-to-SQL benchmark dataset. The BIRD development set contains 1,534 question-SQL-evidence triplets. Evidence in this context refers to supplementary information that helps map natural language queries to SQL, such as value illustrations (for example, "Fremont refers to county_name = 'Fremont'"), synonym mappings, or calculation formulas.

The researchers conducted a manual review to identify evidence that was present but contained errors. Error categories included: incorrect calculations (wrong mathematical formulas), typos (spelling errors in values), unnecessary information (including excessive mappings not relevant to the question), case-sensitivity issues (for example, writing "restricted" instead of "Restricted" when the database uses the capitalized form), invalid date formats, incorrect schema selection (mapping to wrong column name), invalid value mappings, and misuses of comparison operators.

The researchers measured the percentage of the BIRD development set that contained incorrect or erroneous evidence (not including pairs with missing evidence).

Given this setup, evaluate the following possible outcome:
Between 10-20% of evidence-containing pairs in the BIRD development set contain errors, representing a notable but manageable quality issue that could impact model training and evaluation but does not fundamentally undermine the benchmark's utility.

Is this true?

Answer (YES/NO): NO